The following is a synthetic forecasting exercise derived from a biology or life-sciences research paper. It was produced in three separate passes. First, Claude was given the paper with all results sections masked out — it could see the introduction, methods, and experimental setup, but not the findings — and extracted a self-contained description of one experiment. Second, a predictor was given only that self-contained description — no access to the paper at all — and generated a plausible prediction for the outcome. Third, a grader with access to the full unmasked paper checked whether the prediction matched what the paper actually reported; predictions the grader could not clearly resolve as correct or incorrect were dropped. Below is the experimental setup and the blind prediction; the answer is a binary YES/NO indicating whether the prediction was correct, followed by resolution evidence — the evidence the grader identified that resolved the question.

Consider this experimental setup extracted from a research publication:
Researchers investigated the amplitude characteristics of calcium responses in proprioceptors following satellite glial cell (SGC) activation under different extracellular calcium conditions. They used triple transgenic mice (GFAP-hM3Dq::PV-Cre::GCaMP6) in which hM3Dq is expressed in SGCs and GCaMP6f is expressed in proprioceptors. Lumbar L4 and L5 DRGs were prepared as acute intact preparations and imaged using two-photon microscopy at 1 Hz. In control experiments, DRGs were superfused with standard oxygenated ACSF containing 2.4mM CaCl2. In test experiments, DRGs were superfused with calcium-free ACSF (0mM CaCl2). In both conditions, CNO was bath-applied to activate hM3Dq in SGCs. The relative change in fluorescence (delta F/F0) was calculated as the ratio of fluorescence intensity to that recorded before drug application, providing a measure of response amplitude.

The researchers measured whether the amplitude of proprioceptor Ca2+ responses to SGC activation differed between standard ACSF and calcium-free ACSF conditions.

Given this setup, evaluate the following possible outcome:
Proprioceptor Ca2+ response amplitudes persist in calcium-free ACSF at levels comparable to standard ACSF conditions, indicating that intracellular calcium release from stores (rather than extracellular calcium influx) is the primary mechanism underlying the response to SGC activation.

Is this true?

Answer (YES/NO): NO